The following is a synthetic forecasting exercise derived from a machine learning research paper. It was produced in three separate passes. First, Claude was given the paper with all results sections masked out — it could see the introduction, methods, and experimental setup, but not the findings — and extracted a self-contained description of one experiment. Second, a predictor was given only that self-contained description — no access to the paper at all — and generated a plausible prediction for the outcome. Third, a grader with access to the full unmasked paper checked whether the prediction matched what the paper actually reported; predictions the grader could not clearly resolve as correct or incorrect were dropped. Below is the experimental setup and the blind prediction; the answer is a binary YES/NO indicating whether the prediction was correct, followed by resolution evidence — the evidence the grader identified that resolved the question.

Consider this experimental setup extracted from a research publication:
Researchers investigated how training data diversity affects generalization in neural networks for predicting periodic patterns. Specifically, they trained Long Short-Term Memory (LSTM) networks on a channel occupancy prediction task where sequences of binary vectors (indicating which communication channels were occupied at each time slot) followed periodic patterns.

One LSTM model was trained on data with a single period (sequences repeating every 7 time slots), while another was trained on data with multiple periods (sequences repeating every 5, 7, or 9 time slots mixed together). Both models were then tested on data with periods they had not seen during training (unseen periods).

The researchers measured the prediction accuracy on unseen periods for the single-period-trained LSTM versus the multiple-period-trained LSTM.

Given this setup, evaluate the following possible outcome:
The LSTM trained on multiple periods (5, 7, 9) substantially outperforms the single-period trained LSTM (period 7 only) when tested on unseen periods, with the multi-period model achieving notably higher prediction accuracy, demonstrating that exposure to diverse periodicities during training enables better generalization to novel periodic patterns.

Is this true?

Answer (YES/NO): NO